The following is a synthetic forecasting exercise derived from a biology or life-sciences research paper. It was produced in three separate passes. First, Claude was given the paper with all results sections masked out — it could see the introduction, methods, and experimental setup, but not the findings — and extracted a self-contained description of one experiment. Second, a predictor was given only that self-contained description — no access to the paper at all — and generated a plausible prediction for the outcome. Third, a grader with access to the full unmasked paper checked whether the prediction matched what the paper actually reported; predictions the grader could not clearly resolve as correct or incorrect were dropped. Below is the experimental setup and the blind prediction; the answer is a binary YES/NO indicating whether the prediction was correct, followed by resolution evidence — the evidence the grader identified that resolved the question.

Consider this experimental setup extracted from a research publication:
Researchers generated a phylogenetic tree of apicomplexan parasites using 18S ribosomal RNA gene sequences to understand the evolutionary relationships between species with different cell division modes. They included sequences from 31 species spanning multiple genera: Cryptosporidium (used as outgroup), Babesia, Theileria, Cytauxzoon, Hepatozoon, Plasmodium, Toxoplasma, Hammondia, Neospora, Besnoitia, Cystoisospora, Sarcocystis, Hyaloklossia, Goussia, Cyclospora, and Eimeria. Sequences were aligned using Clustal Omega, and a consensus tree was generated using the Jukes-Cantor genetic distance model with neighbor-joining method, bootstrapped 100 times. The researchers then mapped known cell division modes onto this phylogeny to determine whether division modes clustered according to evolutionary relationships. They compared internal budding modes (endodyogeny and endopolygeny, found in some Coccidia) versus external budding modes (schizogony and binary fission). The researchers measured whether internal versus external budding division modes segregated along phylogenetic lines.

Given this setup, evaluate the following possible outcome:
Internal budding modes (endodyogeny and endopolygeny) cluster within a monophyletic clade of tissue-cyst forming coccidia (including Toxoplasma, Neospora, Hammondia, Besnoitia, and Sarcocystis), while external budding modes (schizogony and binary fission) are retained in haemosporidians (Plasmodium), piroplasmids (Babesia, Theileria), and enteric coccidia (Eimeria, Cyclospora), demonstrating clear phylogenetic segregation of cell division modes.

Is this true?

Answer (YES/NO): NO